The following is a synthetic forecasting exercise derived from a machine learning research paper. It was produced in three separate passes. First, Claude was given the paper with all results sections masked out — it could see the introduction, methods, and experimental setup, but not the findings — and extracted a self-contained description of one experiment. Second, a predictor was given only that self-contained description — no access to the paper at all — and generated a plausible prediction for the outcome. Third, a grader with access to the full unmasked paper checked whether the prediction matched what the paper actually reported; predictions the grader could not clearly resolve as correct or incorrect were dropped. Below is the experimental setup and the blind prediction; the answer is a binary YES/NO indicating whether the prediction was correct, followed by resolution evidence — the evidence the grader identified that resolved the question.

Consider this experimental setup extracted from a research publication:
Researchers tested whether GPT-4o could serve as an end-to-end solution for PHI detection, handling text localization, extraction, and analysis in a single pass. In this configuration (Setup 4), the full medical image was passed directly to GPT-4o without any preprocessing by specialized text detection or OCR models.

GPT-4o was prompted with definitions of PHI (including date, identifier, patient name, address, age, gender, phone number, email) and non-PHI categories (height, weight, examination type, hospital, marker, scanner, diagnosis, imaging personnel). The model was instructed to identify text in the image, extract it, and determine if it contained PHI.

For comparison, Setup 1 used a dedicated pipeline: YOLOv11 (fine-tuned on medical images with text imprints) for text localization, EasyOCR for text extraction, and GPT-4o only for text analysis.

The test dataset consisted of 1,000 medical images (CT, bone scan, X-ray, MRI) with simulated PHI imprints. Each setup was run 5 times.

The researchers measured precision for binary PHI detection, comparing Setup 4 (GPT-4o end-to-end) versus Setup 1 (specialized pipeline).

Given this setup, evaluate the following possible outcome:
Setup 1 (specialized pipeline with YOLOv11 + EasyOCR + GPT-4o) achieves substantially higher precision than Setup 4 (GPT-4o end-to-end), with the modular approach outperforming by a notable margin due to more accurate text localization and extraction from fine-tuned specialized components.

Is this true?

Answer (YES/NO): NO